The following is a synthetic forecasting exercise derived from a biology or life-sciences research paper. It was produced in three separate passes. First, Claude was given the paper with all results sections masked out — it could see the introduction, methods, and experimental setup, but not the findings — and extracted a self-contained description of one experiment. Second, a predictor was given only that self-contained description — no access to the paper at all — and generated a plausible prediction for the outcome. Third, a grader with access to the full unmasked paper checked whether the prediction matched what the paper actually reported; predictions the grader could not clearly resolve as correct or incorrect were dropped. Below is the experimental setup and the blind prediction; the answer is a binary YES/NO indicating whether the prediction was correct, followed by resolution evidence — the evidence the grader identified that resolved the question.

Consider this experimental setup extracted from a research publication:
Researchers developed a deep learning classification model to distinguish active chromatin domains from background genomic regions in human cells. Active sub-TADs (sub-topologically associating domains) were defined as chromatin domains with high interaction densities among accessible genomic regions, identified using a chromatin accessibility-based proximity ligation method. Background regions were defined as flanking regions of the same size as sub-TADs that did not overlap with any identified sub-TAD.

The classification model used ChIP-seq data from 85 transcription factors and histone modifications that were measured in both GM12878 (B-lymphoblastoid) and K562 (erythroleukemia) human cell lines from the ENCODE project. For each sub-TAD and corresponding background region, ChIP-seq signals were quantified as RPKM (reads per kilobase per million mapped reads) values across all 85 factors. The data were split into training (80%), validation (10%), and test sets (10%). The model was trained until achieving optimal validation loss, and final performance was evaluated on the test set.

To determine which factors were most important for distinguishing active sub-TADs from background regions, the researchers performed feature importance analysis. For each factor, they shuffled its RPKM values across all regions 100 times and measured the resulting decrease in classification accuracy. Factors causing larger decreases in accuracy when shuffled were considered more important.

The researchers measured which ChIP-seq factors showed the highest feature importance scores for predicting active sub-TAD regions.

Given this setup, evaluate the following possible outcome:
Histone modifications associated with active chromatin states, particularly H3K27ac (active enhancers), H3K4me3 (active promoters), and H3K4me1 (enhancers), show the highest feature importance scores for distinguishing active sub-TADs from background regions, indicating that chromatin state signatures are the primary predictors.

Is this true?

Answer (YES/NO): NO